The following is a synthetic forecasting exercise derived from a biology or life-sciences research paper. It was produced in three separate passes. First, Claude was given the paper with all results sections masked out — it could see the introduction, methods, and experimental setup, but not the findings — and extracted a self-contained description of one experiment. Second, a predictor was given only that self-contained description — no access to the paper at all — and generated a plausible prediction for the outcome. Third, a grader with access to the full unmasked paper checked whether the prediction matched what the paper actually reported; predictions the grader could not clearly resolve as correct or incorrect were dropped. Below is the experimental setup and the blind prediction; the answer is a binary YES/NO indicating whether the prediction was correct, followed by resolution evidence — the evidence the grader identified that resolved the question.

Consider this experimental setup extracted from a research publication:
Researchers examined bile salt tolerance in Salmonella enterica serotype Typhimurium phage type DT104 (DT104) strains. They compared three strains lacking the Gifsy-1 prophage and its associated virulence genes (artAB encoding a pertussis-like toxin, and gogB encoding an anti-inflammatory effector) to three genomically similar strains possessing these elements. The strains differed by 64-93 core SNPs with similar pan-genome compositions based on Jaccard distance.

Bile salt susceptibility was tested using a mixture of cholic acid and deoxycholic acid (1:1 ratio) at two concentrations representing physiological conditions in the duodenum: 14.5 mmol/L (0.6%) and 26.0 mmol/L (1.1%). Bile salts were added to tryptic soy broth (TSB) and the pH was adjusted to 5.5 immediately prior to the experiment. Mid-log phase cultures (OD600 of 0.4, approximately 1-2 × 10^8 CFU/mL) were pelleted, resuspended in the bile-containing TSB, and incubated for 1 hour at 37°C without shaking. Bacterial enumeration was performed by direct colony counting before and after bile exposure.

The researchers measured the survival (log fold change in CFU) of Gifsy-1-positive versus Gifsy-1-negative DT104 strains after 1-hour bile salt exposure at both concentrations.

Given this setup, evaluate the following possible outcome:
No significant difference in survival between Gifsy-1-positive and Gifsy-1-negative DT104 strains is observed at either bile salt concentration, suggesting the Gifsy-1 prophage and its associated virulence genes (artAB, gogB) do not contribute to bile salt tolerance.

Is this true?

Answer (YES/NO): YES